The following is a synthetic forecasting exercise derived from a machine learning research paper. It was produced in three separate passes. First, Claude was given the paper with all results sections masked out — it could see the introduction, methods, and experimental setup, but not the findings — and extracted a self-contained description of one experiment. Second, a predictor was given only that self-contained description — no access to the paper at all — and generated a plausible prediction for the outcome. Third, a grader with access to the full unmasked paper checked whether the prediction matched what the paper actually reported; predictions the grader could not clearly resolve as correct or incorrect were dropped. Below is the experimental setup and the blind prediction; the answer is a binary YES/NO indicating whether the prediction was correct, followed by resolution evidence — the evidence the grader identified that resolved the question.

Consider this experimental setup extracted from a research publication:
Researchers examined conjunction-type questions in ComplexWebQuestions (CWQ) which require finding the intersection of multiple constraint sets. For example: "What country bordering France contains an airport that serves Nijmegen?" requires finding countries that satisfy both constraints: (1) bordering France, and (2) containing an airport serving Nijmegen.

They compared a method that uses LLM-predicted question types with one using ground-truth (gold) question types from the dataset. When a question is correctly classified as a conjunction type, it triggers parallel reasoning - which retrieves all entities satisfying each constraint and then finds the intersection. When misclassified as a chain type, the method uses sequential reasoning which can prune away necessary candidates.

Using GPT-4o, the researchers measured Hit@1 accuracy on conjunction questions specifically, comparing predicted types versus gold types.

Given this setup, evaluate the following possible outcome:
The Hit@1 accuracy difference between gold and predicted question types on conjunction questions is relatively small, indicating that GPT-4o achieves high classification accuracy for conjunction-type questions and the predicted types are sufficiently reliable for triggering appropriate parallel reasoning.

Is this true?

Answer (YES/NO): NO